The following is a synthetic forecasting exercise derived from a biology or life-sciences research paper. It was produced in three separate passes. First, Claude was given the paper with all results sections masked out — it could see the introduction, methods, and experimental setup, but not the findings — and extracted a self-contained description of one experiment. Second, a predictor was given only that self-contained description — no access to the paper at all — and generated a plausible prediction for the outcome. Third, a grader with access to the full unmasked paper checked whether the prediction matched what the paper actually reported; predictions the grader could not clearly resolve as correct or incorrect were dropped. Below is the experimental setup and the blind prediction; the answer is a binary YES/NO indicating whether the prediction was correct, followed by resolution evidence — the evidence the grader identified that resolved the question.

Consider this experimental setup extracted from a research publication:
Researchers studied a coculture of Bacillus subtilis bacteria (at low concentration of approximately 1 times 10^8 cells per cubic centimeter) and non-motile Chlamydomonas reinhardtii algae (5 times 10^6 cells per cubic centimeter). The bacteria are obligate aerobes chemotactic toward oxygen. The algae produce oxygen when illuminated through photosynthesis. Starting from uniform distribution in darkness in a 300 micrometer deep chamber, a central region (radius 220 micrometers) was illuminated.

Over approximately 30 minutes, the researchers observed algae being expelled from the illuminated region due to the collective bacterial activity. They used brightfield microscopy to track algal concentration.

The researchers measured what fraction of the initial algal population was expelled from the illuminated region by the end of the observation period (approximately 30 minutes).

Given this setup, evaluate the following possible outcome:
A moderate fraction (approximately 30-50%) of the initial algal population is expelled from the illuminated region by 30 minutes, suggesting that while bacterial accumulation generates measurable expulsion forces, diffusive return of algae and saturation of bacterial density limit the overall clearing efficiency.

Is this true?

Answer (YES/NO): YES